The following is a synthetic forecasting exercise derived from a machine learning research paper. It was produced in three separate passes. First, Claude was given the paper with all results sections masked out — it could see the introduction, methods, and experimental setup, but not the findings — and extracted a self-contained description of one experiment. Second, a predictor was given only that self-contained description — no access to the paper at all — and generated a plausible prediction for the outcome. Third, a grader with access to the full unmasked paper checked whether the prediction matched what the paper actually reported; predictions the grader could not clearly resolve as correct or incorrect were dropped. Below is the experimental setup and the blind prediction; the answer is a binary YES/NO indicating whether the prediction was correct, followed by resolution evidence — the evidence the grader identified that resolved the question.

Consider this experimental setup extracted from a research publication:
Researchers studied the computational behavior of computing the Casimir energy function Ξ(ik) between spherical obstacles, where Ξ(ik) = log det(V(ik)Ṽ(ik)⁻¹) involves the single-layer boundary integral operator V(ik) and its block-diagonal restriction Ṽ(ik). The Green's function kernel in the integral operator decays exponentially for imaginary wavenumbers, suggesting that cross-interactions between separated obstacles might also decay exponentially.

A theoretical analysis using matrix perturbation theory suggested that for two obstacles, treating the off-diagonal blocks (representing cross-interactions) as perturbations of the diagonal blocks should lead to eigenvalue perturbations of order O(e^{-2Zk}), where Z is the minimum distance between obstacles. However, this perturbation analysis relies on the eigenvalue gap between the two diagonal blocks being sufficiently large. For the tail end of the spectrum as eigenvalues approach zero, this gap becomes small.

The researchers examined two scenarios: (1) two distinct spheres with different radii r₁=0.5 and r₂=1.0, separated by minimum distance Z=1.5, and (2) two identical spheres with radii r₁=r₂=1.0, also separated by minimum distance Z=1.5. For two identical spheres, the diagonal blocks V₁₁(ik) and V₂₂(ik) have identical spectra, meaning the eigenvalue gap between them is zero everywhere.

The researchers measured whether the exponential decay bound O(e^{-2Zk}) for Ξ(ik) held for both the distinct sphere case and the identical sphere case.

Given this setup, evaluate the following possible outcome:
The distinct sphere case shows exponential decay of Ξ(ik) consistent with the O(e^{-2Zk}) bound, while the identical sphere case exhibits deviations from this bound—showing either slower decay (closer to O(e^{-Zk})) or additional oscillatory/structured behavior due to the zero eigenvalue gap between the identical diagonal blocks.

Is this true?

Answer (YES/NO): NO